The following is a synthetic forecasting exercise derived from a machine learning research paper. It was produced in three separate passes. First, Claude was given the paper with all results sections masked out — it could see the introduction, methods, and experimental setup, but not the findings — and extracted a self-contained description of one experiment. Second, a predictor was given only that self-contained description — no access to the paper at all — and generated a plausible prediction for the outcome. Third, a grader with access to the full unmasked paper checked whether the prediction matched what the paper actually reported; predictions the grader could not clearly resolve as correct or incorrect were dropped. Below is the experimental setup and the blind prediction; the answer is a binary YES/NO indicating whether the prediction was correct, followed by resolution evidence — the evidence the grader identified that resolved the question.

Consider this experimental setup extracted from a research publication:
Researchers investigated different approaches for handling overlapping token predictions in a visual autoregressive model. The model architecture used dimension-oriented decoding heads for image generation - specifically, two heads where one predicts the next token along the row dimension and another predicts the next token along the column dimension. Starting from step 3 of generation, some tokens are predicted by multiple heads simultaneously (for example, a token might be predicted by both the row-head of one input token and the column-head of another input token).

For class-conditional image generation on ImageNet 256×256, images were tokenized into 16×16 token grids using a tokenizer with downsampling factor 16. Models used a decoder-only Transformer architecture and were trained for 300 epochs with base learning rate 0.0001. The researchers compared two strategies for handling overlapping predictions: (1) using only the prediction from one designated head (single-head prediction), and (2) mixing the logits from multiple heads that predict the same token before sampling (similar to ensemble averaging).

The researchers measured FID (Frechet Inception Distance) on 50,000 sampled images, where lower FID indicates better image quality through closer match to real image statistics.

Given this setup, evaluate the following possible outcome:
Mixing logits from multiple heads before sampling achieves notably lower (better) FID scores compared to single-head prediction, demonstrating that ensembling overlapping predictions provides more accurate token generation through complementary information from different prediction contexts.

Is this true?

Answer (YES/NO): YES